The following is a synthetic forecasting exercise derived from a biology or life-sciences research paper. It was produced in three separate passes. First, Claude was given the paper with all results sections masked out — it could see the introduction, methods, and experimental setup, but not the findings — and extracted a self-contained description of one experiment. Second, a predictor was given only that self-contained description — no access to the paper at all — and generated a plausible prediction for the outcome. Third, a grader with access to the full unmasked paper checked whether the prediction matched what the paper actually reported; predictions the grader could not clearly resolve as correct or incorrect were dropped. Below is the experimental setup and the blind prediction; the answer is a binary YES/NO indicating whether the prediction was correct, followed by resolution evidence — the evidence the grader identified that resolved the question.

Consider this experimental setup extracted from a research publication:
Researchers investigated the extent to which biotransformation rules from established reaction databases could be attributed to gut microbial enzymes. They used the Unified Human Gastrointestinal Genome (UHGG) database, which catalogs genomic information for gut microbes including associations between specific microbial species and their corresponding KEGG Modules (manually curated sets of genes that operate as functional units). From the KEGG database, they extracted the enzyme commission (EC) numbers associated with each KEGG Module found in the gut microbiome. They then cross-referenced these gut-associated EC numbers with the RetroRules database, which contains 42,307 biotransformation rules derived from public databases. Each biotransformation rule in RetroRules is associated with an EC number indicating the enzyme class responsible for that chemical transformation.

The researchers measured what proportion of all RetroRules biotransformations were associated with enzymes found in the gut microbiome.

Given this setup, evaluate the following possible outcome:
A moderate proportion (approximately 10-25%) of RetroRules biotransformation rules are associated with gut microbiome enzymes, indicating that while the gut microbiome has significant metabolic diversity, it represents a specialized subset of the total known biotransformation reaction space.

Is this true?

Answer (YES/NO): NO